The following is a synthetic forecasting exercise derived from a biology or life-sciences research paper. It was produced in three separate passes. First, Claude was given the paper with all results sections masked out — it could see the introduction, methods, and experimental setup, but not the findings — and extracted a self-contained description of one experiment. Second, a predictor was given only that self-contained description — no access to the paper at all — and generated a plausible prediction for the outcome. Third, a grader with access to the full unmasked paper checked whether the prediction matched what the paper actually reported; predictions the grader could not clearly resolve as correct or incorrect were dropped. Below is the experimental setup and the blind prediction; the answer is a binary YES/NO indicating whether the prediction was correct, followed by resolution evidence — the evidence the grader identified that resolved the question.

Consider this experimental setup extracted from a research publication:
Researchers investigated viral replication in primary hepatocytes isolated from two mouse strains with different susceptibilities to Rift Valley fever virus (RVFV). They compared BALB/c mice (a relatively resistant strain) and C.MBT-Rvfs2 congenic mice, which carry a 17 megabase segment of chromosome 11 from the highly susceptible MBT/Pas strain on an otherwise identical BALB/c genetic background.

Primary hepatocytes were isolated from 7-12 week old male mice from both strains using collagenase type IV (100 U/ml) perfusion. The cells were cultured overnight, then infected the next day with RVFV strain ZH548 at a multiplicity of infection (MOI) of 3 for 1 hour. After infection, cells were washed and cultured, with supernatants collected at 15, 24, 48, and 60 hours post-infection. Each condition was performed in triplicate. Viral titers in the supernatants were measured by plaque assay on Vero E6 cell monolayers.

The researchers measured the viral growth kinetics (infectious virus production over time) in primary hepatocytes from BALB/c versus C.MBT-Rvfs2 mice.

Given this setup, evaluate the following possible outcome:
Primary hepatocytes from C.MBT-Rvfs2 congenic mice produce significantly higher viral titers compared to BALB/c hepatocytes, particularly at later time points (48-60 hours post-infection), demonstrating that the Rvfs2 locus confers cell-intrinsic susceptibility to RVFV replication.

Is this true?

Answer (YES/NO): NO